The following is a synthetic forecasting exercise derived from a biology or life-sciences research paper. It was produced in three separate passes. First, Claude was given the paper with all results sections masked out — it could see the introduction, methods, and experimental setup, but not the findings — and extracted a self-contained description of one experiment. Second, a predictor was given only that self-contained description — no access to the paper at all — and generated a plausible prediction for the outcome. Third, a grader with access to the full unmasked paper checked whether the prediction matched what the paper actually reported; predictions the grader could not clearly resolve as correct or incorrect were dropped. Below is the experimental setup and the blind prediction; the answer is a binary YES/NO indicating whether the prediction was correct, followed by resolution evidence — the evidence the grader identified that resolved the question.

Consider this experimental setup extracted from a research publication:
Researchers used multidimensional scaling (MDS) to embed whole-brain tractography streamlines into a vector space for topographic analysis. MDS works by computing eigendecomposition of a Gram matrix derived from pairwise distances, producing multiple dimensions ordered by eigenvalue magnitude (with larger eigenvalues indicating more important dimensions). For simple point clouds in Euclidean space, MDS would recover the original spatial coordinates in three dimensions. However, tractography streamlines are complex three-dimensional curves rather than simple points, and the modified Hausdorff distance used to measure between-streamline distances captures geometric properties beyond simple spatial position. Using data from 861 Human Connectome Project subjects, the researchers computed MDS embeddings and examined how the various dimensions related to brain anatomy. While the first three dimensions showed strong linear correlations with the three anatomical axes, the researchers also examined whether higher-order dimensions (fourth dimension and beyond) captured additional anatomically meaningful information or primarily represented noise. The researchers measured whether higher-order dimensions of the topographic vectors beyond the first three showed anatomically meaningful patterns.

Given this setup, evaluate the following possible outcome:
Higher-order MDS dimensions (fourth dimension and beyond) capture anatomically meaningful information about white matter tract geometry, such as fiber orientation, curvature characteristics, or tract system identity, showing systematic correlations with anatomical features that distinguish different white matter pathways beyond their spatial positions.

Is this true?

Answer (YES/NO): YES